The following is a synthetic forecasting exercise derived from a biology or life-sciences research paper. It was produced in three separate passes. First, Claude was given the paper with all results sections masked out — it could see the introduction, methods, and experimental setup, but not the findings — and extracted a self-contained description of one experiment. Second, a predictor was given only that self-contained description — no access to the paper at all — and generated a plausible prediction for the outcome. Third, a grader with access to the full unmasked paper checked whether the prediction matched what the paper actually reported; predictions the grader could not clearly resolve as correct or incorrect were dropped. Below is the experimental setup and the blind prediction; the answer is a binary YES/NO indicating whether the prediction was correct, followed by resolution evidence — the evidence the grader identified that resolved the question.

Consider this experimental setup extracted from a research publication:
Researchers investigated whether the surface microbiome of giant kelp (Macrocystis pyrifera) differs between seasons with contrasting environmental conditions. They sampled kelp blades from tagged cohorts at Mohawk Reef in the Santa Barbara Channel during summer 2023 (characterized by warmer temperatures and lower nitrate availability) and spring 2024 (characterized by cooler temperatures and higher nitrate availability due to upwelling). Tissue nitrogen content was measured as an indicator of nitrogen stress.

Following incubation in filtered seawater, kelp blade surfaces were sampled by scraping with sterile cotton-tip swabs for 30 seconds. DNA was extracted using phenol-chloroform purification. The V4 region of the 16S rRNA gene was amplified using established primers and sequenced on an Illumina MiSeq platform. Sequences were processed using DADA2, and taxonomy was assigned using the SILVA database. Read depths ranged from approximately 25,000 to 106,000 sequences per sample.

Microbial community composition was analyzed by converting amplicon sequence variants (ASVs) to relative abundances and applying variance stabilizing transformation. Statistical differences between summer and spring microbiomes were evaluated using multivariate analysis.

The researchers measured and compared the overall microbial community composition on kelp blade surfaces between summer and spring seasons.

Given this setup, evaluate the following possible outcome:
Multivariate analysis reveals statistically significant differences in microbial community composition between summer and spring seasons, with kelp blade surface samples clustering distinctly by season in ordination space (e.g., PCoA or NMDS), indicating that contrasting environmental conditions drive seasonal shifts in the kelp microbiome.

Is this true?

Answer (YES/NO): YES